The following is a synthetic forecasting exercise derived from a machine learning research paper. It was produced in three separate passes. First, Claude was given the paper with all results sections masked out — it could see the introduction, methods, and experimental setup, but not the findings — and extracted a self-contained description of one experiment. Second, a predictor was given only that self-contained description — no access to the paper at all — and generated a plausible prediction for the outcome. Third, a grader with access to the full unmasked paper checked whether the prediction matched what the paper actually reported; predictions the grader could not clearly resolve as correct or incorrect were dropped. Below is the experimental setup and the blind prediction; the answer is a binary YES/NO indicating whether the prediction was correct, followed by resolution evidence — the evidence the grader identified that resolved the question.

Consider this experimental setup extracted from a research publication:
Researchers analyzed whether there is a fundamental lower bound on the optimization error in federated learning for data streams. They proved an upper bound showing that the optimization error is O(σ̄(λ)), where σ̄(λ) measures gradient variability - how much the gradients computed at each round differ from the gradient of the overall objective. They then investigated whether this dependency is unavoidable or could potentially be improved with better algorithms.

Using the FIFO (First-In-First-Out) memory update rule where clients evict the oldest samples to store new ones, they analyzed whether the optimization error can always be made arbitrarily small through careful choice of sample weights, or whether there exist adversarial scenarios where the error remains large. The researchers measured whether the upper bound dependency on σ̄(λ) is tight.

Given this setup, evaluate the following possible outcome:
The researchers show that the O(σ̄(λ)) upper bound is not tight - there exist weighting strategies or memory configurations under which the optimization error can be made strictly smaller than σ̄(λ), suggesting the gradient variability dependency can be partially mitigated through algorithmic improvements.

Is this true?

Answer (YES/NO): NO